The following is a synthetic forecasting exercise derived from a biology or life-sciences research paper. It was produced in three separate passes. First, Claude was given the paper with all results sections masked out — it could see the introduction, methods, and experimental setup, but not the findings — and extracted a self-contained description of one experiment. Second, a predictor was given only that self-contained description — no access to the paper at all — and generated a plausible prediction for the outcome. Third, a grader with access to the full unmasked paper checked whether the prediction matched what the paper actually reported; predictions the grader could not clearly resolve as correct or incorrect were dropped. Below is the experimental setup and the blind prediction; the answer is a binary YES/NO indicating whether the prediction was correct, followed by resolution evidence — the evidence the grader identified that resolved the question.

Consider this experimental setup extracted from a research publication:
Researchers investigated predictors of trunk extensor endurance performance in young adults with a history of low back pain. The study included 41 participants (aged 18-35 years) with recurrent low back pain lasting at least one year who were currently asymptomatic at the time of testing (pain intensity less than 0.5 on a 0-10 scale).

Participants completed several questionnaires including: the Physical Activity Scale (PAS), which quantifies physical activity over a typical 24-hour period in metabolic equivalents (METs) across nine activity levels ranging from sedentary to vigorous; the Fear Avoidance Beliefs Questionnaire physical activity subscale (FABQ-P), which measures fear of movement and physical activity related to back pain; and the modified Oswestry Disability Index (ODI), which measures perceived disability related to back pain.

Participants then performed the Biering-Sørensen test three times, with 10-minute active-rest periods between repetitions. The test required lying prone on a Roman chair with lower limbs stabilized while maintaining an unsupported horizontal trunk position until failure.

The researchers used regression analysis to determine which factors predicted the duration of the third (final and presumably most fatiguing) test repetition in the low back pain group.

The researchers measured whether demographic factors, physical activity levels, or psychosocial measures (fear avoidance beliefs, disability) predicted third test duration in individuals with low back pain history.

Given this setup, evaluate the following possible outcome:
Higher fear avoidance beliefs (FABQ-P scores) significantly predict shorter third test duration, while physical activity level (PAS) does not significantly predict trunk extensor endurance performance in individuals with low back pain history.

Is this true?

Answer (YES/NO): NO